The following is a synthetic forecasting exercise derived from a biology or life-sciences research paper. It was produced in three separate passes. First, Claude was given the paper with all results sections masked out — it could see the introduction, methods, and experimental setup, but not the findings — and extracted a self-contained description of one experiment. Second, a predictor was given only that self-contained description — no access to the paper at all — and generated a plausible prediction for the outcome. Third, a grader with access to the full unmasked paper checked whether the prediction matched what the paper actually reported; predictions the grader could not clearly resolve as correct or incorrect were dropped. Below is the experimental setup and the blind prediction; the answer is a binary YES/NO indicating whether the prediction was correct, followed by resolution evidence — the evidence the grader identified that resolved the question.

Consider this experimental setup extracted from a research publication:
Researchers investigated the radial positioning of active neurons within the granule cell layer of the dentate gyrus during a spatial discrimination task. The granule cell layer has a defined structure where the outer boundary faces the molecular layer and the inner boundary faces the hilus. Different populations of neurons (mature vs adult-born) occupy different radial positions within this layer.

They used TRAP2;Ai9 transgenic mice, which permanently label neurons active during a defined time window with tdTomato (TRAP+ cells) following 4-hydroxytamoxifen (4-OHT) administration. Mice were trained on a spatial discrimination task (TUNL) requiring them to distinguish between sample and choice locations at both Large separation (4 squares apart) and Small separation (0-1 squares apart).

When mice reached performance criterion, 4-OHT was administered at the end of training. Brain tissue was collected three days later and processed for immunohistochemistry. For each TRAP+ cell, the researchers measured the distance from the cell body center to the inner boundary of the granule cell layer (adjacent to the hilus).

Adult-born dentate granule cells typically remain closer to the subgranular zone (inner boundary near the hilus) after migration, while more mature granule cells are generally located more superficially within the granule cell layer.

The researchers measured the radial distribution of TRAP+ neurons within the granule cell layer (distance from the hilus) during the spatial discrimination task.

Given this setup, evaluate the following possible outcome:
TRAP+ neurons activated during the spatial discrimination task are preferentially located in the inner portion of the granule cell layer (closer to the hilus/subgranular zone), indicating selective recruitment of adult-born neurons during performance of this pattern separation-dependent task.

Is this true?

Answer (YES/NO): NO